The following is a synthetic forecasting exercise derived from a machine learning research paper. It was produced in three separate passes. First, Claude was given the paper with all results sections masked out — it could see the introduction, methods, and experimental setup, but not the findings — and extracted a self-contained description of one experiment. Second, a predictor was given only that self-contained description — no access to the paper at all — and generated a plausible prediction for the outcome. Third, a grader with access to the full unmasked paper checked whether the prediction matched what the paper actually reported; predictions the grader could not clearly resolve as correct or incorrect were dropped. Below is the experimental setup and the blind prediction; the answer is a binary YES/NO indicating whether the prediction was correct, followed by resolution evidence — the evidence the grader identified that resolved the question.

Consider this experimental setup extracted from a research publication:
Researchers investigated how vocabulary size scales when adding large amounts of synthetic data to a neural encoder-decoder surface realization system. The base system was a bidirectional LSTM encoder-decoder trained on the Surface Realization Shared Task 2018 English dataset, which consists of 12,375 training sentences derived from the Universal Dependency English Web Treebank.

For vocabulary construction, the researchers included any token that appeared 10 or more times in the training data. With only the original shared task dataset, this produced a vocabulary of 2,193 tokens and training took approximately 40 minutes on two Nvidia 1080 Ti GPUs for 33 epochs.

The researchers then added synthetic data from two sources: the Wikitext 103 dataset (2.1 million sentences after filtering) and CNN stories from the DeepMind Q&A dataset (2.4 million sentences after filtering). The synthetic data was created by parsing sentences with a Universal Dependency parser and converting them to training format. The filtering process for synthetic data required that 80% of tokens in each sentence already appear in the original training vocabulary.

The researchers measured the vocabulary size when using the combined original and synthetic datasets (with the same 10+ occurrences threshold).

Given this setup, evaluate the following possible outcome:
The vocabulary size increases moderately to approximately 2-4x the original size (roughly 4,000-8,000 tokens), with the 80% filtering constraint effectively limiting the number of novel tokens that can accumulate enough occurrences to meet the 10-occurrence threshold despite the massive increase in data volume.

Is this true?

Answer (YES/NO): NO